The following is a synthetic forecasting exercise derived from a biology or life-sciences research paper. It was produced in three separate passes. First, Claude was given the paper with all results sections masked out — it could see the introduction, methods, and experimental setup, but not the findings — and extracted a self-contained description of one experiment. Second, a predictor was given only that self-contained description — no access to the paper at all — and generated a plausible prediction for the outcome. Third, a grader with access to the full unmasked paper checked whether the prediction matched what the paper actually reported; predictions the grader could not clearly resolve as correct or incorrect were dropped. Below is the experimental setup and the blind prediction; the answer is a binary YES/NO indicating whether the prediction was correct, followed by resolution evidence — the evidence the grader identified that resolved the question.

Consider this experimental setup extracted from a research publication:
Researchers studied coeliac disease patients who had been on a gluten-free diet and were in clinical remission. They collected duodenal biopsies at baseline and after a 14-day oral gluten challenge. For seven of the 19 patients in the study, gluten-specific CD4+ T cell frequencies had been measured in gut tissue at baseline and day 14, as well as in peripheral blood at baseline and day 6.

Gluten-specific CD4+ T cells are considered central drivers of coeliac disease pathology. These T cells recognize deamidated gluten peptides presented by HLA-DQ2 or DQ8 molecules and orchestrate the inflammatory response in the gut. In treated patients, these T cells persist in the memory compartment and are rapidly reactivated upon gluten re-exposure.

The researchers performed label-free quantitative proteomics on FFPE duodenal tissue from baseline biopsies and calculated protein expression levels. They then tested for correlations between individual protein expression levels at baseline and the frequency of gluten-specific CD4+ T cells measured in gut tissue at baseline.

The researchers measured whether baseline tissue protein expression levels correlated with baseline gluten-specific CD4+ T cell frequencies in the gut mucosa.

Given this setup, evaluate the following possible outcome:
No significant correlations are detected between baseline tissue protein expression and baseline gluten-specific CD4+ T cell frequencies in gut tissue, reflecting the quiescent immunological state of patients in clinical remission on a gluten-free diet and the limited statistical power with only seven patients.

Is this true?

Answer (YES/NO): NO